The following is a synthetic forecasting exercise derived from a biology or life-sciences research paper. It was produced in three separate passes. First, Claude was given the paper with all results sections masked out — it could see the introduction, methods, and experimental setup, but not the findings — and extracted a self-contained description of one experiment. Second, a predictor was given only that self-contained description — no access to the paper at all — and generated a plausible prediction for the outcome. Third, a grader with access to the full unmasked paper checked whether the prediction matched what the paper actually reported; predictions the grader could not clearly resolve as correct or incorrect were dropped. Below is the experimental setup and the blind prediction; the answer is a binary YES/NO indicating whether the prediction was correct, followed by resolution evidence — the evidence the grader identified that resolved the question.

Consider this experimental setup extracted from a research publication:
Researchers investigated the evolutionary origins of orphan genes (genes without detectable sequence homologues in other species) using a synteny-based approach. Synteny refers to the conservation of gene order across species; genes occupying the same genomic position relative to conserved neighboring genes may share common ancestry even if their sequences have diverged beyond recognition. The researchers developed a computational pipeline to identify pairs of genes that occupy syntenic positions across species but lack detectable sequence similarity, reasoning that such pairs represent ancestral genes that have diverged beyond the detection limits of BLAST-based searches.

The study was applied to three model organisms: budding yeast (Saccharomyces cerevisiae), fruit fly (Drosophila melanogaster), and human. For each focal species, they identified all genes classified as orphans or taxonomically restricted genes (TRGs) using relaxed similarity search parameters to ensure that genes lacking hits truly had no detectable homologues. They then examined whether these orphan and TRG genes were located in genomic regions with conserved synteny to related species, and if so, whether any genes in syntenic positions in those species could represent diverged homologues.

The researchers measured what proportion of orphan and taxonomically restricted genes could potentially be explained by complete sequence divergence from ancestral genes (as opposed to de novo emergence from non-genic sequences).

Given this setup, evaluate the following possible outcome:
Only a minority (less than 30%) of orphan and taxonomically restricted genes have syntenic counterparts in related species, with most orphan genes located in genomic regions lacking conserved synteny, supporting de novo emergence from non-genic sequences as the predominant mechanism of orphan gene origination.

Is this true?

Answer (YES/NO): NO